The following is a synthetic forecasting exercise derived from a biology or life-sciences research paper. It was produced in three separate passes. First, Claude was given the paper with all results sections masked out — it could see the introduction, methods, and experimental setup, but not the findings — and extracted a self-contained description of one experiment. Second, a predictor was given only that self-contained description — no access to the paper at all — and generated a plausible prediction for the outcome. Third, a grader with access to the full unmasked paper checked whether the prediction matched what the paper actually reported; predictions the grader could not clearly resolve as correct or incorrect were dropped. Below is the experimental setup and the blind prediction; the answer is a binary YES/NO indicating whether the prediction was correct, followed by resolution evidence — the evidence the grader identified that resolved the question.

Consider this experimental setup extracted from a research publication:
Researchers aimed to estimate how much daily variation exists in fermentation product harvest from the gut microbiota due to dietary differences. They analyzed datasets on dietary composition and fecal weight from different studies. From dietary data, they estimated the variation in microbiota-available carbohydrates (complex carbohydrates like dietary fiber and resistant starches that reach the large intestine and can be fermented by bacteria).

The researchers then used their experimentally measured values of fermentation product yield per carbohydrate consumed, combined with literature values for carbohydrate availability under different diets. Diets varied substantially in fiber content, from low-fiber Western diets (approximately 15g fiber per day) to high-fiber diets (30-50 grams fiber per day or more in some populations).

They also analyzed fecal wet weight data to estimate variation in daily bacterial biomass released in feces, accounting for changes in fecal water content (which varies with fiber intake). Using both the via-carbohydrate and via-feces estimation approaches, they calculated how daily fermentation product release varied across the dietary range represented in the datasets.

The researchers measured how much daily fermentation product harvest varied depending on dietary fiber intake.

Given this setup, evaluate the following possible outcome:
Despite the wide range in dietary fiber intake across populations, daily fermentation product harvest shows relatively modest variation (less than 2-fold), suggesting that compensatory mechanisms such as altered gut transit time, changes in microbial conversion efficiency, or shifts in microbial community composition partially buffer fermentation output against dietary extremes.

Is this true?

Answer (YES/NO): NO